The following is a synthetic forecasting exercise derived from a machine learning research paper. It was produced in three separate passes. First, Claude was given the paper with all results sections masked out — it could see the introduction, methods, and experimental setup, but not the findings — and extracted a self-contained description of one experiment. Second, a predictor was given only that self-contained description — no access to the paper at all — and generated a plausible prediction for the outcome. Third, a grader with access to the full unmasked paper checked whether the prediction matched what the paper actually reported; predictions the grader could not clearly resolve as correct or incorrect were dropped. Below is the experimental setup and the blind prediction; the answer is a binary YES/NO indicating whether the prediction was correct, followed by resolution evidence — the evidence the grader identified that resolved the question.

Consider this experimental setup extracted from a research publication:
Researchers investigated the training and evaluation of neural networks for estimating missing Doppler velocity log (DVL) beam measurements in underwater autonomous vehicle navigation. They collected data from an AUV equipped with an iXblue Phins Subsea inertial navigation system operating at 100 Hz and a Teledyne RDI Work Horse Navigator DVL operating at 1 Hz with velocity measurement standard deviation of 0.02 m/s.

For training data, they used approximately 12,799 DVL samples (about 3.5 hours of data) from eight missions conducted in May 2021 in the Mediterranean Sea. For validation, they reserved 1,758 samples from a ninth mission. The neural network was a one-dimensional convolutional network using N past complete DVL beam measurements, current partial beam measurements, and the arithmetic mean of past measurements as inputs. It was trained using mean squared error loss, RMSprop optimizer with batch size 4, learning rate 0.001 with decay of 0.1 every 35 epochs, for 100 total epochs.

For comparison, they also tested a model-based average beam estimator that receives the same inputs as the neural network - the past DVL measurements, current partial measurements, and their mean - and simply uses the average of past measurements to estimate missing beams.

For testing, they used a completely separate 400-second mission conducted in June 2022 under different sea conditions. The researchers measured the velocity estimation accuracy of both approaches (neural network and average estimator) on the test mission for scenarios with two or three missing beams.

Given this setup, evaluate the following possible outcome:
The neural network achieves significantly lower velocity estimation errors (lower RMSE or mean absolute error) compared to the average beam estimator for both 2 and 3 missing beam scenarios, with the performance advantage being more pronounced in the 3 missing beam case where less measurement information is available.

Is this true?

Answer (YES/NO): YES